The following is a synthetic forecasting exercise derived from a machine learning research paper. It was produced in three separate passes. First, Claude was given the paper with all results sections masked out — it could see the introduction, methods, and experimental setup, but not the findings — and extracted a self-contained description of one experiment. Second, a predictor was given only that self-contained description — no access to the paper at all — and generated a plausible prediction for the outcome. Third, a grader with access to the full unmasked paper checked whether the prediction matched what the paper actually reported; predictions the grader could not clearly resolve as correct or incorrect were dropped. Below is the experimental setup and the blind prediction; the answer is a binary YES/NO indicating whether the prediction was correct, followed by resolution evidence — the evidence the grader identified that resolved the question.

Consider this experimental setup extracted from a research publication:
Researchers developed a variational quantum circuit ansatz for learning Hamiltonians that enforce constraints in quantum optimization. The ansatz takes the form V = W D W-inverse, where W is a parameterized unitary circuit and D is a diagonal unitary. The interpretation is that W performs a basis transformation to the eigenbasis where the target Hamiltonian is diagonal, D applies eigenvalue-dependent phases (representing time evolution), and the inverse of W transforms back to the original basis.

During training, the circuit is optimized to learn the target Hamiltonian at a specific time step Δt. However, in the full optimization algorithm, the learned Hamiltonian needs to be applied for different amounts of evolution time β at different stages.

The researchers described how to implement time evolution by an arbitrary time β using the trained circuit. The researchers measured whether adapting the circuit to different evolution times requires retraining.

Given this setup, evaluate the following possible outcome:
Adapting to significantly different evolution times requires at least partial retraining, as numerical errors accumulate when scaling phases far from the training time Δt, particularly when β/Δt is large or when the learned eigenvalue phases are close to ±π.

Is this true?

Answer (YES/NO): NO